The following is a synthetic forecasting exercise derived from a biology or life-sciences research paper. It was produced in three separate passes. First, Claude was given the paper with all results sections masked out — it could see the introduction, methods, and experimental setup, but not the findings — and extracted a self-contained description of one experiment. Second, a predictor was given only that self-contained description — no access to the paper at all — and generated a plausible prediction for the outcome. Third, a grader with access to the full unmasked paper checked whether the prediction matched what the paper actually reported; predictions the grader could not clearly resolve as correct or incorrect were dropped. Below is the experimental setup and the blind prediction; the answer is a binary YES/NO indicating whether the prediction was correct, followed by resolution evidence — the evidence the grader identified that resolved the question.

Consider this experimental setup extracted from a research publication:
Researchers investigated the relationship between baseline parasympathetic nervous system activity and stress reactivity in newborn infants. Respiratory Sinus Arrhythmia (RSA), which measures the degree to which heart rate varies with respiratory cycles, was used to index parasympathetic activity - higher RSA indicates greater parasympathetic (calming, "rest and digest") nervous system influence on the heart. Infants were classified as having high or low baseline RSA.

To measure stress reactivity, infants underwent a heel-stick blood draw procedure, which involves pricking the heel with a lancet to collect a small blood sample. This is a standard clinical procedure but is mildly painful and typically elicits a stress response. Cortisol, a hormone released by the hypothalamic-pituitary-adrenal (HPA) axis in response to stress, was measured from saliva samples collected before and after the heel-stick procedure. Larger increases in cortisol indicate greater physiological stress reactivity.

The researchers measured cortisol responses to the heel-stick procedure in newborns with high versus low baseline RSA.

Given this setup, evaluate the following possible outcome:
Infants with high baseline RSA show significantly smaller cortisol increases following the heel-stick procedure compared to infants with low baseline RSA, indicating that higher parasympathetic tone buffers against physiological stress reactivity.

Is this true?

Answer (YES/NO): NO